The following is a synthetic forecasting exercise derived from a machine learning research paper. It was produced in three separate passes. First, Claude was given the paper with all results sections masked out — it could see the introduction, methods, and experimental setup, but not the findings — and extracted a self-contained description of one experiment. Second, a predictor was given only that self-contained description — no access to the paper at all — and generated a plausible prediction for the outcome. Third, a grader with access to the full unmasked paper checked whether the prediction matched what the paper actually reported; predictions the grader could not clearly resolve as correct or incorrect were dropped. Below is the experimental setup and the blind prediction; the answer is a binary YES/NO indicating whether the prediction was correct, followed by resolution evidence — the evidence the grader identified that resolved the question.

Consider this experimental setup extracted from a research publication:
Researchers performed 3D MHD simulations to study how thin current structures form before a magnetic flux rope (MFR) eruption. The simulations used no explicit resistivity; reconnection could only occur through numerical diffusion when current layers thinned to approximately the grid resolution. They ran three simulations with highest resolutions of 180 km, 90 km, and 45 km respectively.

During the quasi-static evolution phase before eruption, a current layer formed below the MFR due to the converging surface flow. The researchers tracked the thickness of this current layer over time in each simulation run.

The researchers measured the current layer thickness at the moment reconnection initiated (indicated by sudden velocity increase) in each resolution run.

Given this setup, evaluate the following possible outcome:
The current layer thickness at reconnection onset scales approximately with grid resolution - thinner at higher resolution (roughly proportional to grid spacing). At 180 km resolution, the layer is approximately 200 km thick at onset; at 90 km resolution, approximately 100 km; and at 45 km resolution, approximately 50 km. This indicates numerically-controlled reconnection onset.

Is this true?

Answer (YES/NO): NO